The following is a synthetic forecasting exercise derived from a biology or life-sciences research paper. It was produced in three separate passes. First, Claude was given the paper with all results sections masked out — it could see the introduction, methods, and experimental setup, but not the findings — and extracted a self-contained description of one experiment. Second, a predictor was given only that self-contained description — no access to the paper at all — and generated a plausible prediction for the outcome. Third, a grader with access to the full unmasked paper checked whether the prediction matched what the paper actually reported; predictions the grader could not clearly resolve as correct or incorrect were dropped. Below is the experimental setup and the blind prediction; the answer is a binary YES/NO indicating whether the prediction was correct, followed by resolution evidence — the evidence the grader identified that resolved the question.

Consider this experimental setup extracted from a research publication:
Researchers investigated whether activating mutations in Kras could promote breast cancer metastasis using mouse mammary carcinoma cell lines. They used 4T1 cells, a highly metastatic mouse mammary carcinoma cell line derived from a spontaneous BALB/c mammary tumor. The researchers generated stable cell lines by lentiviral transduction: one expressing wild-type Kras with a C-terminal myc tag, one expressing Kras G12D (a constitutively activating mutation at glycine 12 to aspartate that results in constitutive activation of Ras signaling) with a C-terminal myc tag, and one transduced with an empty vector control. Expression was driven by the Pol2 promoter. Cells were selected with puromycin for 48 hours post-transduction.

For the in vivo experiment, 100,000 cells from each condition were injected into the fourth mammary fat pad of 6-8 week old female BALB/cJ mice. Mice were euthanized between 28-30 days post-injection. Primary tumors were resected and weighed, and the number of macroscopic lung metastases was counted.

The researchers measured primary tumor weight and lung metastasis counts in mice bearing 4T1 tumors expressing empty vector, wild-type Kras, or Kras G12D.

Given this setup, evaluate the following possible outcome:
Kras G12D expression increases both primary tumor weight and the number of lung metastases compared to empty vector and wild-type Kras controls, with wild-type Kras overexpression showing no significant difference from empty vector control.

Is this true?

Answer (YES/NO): NO